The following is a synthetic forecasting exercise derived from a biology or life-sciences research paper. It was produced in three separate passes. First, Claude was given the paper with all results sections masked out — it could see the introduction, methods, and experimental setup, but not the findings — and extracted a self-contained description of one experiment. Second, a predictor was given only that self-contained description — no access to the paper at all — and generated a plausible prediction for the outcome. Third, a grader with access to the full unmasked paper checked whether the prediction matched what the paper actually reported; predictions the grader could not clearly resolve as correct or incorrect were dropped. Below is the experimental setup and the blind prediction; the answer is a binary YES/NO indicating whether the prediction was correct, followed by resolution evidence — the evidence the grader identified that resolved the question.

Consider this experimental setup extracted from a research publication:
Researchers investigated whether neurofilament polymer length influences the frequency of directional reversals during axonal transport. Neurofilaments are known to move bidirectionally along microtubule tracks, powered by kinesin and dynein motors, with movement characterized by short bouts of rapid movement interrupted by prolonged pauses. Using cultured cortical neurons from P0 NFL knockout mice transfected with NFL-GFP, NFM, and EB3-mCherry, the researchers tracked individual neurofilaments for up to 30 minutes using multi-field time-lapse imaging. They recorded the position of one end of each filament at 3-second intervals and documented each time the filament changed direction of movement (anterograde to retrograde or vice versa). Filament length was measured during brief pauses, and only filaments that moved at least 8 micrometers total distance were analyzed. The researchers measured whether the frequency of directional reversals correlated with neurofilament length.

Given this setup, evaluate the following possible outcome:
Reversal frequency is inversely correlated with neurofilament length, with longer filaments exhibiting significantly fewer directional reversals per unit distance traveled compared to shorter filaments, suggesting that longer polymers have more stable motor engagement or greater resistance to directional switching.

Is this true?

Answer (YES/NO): NO